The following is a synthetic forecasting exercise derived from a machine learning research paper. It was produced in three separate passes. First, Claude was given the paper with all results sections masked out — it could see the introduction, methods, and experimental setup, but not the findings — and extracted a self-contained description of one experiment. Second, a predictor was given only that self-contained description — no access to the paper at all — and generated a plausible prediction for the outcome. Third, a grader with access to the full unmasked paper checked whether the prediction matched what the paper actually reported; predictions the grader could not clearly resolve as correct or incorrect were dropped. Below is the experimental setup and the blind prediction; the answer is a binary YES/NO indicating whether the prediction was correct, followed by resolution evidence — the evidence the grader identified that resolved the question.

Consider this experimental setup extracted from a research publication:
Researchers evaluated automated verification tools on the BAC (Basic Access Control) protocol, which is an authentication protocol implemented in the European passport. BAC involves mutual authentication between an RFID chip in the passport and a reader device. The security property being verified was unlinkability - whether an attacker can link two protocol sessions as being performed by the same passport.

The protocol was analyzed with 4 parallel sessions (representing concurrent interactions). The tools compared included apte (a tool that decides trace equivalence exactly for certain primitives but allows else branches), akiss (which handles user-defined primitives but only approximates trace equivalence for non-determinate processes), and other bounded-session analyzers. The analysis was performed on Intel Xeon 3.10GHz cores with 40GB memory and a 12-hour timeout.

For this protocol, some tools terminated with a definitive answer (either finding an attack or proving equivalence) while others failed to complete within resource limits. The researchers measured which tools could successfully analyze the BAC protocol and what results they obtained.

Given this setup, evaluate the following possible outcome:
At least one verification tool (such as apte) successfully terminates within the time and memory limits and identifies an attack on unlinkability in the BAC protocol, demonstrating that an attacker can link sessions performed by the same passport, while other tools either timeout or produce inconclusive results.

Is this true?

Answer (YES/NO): YES